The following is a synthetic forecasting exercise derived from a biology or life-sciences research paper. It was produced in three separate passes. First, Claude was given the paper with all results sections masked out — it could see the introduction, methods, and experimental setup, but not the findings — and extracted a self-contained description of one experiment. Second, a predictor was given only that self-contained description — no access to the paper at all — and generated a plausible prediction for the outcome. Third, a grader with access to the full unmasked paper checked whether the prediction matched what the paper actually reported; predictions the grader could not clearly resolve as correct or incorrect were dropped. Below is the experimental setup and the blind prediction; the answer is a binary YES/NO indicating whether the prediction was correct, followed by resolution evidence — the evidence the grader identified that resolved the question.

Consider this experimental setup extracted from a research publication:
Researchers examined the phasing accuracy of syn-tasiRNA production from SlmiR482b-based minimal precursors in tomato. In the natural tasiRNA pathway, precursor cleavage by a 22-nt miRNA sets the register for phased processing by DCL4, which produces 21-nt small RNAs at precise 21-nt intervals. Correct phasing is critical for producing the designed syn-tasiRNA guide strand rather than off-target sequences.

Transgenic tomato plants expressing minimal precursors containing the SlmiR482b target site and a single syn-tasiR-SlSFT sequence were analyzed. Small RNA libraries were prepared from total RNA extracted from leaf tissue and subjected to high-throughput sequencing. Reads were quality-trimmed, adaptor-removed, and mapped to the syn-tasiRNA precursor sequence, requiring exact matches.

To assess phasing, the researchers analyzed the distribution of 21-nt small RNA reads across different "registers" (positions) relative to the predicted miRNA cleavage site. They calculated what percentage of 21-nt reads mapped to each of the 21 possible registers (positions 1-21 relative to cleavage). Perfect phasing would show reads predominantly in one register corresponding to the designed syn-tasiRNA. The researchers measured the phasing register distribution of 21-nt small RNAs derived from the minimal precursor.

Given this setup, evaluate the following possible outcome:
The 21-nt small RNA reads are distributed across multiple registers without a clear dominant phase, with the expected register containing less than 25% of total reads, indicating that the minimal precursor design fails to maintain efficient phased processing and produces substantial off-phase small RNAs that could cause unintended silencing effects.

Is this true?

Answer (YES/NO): NO